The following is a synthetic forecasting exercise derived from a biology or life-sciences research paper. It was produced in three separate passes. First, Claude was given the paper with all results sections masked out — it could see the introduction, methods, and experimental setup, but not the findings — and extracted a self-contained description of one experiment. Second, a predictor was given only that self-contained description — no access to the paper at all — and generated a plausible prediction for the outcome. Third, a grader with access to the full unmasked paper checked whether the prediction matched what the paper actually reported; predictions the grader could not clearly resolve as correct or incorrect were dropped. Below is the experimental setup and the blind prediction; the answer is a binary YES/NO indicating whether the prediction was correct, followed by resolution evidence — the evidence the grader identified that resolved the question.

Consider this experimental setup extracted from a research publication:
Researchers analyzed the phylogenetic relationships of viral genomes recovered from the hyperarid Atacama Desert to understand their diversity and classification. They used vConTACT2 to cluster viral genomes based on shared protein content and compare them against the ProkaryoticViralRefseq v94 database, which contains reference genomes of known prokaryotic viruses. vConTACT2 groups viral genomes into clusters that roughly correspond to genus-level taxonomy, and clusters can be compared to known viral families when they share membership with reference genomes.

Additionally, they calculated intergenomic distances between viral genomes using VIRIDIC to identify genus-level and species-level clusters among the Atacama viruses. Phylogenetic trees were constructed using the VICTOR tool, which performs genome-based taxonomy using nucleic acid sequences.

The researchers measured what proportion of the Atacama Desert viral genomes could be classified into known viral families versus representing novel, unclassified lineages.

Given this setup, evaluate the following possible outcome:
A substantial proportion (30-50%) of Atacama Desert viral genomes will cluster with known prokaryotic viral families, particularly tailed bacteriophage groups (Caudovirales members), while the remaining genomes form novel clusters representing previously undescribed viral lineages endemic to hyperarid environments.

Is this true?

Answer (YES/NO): NO